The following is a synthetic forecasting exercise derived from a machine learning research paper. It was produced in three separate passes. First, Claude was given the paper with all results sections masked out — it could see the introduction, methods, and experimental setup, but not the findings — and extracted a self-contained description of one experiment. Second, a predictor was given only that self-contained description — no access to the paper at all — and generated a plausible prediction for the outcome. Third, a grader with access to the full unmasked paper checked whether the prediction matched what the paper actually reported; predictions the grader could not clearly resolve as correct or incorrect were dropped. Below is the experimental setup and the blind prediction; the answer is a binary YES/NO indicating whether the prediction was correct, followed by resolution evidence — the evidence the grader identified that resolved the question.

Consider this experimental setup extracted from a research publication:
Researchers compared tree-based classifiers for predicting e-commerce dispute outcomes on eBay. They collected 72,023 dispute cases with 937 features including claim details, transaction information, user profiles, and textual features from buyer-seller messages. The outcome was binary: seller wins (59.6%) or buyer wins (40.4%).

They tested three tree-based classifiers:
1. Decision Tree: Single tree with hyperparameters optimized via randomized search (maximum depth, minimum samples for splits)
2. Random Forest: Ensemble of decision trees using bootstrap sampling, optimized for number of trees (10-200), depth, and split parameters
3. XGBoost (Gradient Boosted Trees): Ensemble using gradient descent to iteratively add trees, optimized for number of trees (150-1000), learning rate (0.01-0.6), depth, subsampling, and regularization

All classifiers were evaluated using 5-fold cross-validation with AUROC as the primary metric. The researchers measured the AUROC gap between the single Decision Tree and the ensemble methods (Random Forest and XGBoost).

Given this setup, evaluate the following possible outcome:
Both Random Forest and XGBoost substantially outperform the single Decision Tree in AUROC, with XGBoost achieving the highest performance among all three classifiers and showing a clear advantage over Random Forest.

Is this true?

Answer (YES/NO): NO